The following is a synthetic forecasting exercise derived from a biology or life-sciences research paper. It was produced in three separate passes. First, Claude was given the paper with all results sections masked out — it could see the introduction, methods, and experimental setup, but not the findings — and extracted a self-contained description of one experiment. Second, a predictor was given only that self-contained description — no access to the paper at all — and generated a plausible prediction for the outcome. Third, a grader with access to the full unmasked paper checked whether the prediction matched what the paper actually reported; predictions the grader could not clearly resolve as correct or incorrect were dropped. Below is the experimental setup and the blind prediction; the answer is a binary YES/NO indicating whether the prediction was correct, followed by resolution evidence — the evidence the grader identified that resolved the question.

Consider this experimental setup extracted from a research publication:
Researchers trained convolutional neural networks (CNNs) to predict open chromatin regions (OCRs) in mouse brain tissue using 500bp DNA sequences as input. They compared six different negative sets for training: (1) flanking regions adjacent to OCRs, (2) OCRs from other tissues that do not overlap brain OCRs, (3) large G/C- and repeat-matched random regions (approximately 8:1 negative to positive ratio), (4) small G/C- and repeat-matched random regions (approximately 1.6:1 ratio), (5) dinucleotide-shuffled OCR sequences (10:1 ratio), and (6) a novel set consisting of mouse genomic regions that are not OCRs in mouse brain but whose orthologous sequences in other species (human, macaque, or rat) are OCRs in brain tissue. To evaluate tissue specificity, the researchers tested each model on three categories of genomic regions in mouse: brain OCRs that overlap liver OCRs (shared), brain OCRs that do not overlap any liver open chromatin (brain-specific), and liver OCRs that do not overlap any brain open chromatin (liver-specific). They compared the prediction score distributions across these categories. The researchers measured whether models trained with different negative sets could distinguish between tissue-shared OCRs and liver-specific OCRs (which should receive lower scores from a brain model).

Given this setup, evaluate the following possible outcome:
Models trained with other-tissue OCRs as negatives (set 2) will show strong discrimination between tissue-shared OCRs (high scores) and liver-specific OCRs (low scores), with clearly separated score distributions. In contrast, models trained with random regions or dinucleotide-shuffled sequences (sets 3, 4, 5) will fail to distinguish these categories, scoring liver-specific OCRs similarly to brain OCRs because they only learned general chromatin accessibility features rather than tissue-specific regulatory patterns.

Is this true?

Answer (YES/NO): NO